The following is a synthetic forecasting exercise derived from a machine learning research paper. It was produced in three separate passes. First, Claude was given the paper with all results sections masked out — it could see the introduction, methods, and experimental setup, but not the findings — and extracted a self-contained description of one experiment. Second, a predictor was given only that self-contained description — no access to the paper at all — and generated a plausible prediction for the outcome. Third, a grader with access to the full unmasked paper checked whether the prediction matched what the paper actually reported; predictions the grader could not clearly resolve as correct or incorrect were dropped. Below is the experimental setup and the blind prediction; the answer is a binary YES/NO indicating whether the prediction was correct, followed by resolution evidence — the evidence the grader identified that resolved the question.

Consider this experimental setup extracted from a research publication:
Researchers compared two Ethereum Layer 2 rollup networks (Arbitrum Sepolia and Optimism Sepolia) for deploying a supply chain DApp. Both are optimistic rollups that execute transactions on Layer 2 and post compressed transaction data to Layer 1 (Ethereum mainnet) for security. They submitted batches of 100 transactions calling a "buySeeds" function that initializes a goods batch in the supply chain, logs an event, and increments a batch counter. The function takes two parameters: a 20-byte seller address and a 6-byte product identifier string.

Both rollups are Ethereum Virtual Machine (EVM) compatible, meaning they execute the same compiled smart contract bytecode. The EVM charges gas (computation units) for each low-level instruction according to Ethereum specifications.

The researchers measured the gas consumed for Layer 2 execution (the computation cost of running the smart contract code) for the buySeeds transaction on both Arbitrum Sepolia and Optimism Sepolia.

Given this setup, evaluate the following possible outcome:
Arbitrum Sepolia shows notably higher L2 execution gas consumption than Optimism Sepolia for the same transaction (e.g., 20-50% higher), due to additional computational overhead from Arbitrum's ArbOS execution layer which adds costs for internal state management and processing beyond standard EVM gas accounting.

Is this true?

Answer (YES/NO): NO